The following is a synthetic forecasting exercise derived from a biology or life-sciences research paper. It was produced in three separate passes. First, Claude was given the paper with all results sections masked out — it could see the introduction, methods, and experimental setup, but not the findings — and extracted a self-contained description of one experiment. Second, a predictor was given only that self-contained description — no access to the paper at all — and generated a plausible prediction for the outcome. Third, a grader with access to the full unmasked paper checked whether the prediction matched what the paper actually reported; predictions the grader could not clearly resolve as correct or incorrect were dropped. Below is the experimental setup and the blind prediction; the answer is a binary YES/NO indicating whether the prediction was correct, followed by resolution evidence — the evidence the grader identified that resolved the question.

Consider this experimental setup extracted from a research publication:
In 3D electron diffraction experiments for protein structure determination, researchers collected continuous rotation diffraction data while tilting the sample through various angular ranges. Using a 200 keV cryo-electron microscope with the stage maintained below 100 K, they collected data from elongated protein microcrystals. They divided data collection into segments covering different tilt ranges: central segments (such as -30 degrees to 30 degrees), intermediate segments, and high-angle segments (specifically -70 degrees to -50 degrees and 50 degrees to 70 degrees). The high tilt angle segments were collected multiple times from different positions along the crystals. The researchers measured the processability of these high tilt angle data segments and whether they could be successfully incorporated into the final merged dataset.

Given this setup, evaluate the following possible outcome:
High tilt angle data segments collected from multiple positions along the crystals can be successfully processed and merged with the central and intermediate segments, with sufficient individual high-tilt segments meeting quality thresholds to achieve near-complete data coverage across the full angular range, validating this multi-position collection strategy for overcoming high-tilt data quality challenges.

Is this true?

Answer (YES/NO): YES